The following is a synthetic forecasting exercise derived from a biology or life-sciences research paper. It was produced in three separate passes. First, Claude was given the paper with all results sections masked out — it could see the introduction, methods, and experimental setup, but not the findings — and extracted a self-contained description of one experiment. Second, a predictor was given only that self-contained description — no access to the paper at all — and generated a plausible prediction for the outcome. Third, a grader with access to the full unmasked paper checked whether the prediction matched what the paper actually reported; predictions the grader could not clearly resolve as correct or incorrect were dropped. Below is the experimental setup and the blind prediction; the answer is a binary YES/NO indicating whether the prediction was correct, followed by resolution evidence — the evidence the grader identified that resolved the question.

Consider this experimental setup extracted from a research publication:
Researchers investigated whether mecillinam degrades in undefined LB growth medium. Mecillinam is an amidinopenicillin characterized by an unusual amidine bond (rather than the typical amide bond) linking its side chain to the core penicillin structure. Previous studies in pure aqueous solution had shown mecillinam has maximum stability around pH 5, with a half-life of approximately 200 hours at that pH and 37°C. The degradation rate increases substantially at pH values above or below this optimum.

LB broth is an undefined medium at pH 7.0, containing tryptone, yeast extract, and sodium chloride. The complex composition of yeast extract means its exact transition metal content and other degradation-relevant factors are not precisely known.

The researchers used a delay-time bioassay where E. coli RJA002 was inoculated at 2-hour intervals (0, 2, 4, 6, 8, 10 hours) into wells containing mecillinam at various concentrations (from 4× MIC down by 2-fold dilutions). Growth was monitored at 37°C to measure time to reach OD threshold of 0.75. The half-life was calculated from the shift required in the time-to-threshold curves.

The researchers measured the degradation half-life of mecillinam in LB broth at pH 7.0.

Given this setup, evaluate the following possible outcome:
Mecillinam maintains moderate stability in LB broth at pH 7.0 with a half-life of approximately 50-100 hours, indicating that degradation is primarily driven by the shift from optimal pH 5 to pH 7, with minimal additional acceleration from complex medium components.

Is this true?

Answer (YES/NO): NO